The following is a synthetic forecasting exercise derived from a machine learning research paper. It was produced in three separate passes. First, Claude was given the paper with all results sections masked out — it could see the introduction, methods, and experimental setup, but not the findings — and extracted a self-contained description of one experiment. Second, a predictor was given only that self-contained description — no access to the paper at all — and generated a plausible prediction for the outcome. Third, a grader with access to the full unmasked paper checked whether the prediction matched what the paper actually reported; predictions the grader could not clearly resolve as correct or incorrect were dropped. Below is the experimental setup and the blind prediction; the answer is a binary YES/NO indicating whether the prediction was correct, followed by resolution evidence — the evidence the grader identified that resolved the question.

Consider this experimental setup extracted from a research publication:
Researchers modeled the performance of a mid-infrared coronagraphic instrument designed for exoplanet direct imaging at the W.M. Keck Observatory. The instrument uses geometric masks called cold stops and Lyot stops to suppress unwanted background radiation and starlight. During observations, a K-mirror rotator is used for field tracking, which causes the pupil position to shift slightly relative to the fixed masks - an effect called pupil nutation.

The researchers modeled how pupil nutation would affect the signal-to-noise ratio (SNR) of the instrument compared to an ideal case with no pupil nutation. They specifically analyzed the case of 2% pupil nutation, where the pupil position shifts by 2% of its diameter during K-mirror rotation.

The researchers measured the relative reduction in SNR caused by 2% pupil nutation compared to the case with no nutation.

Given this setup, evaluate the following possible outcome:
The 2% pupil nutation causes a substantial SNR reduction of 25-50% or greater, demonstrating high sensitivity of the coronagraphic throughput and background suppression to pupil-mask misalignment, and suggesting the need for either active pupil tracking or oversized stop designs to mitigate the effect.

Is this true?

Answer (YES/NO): NO